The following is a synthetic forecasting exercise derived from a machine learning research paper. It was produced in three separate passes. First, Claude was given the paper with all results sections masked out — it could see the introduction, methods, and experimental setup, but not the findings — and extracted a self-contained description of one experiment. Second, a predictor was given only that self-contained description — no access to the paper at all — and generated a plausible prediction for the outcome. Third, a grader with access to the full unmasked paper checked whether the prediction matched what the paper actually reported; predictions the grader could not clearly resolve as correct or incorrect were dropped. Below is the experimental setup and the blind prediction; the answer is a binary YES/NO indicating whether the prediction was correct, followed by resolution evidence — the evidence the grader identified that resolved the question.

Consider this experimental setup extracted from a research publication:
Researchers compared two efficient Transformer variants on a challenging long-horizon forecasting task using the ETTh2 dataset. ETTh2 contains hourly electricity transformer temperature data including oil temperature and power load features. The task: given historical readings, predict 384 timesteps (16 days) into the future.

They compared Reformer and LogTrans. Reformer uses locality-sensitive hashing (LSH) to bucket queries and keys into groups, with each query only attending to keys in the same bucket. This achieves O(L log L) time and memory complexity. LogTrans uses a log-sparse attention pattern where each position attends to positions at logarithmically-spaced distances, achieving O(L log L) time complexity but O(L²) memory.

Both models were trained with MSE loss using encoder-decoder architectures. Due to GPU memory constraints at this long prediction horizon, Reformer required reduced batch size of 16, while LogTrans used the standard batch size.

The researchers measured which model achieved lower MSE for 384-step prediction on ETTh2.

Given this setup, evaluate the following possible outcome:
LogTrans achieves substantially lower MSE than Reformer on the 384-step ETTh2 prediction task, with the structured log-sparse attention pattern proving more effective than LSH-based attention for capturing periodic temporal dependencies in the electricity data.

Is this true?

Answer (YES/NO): YES